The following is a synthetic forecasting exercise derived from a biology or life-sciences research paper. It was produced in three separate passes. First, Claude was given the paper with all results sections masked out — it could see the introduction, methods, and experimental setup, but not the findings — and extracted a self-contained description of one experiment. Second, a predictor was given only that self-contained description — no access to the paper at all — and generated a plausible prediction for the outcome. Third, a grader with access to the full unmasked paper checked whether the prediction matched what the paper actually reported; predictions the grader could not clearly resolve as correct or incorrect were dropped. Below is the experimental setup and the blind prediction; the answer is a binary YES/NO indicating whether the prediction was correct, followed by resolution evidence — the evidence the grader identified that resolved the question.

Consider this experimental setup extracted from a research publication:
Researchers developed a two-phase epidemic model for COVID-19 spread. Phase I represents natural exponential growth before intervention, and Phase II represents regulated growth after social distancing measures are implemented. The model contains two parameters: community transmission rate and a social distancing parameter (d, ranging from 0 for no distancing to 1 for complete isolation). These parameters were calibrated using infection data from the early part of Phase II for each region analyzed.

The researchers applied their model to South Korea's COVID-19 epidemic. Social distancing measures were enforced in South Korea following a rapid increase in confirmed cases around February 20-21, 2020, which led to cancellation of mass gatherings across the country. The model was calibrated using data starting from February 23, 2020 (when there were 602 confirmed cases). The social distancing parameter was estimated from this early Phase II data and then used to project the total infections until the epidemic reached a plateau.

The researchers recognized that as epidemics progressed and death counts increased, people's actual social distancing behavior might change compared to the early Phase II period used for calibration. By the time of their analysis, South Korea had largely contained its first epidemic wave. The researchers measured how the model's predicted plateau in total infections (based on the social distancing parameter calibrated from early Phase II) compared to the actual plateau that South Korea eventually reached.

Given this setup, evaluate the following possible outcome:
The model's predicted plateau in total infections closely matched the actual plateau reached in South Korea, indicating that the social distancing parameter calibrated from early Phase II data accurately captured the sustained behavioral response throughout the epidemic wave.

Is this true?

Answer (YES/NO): NO